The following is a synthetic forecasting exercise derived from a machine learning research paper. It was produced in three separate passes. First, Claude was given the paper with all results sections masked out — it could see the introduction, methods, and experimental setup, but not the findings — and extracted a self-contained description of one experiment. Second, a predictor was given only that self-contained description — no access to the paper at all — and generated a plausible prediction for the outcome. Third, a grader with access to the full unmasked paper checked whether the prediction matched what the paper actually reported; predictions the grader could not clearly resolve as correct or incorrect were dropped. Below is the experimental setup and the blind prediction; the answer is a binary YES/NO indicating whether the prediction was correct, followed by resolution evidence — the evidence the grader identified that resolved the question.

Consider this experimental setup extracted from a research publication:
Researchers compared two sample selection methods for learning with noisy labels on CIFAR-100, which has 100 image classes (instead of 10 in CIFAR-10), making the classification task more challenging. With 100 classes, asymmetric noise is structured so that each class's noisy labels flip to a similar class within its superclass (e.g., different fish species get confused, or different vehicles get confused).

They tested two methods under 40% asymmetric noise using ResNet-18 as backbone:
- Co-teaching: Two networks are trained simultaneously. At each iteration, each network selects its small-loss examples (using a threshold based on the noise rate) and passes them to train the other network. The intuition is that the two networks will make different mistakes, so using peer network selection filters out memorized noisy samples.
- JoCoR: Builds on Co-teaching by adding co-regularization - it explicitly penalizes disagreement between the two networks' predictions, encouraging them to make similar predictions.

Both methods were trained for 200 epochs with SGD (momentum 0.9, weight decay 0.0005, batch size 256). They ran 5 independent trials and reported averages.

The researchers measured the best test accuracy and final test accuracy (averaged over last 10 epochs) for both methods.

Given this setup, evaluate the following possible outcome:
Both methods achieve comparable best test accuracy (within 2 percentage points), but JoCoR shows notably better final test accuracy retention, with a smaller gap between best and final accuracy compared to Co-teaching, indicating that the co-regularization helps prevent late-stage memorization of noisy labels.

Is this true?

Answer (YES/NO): NO